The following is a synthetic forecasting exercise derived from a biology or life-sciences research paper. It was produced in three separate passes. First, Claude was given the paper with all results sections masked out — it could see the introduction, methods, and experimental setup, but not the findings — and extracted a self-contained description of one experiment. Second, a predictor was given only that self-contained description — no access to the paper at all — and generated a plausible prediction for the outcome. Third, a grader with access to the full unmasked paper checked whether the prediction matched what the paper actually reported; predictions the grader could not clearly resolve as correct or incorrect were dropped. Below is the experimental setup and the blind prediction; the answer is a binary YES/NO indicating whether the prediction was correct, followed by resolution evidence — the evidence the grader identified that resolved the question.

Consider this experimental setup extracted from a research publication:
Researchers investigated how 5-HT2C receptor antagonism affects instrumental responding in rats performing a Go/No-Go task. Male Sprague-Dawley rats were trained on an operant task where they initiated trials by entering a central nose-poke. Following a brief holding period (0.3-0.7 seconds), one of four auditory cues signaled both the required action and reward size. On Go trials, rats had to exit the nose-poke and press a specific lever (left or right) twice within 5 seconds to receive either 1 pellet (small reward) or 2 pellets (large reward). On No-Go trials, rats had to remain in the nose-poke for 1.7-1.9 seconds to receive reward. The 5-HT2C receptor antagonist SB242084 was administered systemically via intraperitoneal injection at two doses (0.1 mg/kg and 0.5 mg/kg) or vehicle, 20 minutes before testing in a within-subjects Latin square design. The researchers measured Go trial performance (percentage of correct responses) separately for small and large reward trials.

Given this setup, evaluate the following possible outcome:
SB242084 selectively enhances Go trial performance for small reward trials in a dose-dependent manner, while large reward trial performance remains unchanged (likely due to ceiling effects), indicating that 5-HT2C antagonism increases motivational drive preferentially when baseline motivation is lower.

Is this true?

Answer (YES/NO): NO